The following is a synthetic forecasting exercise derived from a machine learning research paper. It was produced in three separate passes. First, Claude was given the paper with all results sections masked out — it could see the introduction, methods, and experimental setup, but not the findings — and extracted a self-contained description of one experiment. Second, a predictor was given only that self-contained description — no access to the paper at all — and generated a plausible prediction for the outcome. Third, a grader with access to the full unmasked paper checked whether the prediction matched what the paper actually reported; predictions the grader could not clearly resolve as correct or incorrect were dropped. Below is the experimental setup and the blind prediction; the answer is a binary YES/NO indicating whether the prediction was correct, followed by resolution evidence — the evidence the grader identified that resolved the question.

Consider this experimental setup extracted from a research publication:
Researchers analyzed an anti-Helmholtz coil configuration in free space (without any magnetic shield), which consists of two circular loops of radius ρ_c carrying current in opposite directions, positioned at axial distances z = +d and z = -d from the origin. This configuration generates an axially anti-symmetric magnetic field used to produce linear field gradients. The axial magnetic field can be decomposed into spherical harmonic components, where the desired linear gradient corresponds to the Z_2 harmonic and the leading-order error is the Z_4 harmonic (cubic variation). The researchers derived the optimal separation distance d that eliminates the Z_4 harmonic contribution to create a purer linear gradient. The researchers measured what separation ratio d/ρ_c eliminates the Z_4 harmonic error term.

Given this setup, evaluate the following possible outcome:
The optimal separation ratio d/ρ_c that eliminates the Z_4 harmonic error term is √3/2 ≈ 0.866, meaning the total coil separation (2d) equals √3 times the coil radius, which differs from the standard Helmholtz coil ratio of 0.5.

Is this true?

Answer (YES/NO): YES